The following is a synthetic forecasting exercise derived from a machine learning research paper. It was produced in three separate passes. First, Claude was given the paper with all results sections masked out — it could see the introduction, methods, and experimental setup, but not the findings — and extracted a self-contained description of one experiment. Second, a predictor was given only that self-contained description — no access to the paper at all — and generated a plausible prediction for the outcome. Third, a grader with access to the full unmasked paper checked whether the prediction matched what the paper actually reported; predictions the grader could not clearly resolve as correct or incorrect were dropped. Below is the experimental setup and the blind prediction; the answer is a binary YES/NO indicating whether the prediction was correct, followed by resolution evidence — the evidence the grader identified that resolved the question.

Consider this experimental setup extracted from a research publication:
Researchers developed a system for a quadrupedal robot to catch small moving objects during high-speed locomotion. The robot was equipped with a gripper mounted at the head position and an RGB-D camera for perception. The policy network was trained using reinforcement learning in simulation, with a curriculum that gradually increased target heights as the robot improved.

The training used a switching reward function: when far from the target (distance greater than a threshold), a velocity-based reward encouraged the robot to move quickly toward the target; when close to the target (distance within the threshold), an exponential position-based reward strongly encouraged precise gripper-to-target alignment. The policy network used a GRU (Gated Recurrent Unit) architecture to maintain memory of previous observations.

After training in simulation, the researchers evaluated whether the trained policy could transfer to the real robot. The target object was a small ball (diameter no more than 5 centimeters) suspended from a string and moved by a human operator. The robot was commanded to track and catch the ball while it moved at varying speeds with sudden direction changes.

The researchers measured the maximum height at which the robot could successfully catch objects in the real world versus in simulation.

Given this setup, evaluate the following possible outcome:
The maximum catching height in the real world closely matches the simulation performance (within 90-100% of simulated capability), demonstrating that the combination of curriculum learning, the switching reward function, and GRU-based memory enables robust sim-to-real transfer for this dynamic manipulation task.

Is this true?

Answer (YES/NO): NO